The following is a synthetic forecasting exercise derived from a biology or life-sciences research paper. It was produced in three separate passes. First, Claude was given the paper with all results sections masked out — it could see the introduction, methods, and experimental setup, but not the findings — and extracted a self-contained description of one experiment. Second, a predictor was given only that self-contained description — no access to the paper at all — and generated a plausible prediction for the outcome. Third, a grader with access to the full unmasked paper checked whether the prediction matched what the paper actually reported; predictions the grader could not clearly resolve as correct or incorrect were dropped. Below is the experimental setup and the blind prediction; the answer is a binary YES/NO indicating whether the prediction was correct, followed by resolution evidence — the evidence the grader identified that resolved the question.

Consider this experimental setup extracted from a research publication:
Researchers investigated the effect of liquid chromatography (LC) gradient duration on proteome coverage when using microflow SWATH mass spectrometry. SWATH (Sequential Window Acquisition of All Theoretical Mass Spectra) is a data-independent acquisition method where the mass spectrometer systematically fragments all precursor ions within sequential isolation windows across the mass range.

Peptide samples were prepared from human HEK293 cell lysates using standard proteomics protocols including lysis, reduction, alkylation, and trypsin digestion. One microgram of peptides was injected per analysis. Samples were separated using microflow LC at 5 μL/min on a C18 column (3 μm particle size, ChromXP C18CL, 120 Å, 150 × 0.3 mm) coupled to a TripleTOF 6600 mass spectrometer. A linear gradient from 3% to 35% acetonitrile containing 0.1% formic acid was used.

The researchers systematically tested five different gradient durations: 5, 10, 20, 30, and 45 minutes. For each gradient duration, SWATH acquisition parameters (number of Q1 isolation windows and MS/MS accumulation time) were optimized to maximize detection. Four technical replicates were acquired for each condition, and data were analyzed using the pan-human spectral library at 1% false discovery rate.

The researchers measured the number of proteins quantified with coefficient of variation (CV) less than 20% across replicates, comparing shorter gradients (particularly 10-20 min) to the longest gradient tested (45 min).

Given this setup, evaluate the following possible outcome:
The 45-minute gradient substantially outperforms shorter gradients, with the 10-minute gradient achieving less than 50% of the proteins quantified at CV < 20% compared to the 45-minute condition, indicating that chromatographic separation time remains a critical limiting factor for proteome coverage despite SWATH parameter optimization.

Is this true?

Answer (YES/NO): NO